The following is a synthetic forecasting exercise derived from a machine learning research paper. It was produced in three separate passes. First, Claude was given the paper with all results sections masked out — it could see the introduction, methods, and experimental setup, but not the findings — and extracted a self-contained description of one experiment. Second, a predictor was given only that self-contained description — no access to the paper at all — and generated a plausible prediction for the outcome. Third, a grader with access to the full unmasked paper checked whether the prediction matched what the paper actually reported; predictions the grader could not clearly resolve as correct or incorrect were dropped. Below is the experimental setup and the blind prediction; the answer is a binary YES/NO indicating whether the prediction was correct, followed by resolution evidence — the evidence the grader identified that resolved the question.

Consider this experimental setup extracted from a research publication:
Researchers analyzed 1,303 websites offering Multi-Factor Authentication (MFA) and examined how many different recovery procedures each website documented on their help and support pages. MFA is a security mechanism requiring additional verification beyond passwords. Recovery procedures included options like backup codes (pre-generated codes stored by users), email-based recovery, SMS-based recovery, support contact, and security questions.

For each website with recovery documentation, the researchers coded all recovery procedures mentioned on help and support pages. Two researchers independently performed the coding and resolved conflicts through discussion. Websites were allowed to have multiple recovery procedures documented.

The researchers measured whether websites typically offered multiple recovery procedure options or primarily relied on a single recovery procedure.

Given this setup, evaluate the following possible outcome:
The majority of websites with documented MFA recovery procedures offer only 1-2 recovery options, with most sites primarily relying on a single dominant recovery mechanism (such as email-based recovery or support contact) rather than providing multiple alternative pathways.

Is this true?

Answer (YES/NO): YES